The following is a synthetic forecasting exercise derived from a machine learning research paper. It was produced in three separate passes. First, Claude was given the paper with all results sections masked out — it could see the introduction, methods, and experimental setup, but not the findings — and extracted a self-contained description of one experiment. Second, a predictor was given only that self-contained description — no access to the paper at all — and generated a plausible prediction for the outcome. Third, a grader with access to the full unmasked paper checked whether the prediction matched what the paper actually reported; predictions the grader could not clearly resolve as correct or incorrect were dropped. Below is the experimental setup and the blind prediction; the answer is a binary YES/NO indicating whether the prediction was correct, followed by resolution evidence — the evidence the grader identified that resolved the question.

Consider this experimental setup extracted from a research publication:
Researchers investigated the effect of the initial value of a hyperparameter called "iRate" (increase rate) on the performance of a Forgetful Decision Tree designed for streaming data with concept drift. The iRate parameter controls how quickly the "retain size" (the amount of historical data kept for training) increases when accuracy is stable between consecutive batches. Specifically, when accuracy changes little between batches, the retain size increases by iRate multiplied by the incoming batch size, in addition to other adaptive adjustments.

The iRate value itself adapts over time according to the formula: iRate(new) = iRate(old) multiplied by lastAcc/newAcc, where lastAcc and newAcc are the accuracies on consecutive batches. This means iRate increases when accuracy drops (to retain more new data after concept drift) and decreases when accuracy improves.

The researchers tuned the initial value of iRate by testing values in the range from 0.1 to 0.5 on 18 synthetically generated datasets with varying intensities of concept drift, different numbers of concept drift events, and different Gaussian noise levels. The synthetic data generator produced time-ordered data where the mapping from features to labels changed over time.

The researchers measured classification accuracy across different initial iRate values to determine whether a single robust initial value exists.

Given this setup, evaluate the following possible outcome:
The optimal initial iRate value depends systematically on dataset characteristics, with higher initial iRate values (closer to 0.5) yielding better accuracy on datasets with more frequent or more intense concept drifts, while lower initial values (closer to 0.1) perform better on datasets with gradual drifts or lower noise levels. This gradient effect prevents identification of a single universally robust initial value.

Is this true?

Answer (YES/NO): NO